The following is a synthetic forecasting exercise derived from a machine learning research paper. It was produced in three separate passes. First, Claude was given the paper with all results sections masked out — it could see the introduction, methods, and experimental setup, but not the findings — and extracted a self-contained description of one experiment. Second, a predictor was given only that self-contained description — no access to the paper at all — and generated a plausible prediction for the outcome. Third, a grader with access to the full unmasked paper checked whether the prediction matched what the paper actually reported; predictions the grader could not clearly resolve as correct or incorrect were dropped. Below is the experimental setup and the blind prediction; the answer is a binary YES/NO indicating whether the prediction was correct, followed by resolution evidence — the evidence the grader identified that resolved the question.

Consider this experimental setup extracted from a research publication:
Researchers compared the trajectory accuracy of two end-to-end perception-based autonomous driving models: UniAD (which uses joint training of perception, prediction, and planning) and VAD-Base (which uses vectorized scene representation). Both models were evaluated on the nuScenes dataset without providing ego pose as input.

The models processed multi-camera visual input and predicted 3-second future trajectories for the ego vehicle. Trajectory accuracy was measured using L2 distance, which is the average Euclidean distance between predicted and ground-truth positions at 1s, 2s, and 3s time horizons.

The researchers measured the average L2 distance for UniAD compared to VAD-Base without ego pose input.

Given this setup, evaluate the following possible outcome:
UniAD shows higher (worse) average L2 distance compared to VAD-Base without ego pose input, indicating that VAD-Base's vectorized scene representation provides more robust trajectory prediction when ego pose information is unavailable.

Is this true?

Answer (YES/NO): NO